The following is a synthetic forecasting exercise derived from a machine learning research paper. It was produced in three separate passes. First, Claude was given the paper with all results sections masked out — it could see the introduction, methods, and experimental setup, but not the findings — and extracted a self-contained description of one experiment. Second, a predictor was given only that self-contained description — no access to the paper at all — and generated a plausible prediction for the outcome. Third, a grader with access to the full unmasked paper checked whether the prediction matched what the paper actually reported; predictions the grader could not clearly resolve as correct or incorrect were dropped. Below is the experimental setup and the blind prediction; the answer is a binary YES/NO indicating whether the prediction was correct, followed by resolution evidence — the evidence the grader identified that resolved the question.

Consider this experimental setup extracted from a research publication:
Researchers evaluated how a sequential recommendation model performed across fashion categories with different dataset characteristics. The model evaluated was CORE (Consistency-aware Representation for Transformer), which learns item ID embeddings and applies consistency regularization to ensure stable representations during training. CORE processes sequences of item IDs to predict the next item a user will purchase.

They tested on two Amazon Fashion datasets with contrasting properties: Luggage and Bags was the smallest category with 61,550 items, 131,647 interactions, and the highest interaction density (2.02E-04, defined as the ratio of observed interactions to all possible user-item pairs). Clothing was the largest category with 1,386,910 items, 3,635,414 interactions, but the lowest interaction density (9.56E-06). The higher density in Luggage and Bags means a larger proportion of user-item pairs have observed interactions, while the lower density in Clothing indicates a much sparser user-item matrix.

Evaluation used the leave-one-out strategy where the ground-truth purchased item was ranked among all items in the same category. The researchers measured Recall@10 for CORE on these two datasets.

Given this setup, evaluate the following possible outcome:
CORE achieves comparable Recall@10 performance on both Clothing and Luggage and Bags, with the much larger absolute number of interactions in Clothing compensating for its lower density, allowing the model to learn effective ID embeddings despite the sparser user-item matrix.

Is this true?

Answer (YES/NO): NO